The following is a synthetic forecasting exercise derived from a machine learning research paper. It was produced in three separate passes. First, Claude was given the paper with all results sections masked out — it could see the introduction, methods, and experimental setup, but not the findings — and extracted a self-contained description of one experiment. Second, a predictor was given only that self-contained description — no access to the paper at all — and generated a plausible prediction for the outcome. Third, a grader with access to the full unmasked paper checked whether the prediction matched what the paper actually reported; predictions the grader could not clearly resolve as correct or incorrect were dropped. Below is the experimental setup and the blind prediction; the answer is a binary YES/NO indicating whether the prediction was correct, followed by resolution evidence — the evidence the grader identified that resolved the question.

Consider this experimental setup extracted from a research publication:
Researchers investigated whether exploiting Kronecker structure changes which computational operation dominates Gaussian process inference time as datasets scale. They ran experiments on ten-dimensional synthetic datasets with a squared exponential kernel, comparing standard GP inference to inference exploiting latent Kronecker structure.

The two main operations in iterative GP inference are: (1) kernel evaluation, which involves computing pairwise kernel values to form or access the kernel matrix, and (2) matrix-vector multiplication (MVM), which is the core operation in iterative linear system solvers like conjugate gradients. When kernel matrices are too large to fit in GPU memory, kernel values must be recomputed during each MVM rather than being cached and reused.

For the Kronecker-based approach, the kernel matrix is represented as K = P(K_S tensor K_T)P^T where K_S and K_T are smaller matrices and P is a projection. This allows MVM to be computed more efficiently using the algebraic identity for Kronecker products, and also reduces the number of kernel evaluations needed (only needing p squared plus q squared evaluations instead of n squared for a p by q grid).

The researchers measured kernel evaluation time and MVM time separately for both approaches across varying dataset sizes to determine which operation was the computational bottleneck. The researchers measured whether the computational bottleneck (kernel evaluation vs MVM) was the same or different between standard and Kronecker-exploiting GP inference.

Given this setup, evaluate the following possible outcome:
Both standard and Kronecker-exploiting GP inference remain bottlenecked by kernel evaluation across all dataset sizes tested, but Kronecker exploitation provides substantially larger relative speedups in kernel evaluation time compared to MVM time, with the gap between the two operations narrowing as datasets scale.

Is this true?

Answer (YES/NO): NO